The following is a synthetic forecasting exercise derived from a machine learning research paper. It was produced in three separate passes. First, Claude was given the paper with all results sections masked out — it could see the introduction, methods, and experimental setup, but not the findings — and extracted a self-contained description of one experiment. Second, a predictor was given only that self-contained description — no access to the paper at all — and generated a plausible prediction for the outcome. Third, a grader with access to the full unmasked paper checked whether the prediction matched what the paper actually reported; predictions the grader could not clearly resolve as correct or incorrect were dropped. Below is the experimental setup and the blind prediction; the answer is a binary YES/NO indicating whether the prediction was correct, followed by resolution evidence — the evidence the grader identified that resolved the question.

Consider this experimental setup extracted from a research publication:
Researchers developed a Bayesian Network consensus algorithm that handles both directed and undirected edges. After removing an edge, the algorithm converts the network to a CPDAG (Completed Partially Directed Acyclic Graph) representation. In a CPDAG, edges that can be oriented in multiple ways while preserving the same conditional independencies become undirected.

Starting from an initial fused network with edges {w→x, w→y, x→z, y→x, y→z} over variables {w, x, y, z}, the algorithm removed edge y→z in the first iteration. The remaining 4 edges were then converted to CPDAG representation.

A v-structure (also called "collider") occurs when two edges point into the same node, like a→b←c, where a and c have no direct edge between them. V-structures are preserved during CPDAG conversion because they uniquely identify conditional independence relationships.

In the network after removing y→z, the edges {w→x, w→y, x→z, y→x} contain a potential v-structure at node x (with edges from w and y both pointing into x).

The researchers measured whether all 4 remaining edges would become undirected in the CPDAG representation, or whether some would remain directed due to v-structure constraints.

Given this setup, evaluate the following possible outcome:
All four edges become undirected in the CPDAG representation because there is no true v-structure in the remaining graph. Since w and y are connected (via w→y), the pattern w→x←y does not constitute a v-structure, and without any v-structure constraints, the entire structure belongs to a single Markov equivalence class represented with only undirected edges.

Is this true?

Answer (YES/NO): YES